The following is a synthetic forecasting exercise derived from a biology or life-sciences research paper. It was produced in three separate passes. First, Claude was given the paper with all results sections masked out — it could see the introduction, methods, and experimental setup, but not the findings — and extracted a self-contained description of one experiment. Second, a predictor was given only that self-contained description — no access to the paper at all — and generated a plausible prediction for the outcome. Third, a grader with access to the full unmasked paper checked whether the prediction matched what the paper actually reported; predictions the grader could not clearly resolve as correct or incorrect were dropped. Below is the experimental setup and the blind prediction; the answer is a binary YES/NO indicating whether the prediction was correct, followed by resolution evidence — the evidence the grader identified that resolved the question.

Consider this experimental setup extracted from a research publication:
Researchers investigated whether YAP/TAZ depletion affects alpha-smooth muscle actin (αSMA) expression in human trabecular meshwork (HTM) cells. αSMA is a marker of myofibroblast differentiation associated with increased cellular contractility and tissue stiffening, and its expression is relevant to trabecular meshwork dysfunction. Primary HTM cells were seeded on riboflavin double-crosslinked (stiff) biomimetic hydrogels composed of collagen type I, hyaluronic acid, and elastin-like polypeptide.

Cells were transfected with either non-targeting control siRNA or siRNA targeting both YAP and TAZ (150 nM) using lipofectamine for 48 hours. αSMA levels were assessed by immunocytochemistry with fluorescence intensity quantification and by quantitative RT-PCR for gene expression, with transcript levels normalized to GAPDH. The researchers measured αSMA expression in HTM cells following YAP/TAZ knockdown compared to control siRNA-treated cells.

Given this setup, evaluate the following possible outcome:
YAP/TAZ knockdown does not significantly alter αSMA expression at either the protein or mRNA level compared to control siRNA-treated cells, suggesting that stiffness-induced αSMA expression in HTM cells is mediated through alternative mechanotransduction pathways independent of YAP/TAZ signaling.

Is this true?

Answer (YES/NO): NO